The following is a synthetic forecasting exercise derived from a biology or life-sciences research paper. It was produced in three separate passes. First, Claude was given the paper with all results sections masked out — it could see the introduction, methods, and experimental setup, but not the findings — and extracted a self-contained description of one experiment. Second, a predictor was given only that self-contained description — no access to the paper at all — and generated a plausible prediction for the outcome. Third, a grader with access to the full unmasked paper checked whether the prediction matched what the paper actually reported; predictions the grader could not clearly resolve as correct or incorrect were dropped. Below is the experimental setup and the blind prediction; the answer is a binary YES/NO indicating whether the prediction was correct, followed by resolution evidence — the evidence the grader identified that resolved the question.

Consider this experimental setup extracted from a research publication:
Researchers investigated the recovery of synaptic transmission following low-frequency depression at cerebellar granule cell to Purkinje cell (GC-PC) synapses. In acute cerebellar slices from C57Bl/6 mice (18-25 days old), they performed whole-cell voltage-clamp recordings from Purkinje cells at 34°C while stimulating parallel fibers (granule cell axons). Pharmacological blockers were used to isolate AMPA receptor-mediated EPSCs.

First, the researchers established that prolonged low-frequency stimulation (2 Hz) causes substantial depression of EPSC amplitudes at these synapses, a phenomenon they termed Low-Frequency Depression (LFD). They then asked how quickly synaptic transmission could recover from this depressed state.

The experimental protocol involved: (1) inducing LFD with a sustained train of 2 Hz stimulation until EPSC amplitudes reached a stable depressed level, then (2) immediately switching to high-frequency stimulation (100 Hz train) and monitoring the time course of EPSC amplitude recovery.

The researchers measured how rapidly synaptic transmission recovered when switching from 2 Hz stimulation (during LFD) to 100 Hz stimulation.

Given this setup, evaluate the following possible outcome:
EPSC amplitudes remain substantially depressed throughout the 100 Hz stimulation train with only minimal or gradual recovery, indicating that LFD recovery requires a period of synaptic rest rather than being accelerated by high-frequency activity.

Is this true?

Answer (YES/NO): NO